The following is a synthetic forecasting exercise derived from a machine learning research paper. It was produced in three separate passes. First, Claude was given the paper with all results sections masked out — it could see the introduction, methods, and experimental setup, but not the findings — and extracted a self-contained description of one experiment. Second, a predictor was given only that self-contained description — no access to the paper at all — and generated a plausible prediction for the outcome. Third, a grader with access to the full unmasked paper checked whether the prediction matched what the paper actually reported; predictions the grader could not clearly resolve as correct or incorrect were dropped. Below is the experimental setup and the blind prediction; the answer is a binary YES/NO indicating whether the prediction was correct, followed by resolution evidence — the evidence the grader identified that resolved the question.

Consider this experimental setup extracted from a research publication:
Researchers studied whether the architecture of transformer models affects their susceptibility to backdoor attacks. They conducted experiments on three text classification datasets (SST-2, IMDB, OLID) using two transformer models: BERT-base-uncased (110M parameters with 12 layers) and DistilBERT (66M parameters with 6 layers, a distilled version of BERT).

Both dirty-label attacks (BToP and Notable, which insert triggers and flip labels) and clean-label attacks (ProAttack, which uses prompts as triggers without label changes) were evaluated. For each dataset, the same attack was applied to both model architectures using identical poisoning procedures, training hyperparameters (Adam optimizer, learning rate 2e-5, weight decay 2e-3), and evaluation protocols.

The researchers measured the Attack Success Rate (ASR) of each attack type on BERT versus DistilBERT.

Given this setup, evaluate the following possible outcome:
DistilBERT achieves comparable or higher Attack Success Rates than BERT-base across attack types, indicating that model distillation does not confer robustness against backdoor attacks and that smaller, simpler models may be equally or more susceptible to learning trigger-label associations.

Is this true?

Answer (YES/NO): NO